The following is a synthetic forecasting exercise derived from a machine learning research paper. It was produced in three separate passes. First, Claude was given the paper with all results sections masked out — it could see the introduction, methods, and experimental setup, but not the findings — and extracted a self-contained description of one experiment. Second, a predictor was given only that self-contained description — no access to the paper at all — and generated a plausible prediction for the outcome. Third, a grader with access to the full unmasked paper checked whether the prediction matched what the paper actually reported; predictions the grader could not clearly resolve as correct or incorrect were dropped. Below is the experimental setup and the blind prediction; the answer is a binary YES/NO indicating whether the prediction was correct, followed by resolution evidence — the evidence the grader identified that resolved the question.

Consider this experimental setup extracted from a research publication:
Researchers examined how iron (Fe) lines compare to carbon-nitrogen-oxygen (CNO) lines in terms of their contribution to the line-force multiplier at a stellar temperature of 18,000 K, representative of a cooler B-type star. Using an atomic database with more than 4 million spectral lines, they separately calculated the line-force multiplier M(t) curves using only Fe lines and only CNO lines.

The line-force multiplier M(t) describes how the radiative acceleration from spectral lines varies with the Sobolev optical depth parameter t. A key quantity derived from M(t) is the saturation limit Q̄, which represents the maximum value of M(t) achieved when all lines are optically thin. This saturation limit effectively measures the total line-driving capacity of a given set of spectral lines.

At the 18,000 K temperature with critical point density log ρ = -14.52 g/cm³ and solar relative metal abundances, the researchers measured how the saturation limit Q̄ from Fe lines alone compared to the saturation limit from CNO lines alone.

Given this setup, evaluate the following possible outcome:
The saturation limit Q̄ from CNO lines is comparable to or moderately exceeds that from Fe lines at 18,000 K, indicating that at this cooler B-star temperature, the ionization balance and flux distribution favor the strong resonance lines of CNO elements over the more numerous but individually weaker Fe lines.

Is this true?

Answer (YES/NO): NO